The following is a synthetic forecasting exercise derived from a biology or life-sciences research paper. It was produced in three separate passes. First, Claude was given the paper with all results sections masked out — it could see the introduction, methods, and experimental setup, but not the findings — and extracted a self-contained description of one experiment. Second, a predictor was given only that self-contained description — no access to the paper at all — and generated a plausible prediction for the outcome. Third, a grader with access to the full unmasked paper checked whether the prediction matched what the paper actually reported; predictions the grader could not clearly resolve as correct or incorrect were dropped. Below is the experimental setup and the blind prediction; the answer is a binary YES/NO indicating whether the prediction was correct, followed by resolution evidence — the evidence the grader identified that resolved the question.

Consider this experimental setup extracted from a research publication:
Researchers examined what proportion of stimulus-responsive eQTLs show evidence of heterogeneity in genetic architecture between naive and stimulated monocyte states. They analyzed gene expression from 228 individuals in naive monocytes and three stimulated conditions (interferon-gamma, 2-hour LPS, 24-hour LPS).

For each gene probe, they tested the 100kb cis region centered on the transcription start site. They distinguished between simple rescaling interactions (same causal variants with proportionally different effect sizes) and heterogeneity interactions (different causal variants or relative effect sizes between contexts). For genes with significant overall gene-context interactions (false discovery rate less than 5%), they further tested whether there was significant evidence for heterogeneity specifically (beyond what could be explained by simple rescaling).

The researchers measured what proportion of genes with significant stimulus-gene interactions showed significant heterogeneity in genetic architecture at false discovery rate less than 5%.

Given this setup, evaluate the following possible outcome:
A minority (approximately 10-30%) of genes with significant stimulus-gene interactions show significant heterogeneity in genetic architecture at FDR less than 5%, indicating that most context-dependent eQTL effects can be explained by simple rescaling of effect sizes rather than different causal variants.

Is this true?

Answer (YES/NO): YES